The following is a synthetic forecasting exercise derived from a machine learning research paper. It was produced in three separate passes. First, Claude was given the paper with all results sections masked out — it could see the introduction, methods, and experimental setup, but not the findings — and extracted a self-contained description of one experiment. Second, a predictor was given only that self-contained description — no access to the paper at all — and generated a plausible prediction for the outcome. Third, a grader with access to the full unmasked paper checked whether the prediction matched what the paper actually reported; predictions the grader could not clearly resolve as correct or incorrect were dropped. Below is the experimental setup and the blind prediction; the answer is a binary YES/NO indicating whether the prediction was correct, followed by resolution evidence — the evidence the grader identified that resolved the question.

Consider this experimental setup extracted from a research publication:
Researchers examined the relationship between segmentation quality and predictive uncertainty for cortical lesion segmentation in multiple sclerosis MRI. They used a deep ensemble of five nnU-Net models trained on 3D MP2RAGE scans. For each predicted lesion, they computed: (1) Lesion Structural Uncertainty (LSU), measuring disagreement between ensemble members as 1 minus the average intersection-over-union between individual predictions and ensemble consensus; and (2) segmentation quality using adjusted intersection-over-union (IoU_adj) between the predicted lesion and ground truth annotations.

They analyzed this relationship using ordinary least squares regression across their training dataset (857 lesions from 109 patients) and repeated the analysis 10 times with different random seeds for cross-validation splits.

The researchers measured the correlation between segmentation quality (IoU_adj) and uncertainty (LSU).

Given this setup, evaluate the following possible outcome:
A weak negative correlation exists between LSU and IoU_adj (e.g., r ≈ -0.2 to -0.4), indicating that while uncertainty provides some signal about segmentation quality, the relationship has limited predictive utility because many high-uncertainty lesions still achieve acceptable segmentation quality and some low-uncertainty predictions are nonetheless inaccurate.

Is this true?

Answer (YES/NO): NO